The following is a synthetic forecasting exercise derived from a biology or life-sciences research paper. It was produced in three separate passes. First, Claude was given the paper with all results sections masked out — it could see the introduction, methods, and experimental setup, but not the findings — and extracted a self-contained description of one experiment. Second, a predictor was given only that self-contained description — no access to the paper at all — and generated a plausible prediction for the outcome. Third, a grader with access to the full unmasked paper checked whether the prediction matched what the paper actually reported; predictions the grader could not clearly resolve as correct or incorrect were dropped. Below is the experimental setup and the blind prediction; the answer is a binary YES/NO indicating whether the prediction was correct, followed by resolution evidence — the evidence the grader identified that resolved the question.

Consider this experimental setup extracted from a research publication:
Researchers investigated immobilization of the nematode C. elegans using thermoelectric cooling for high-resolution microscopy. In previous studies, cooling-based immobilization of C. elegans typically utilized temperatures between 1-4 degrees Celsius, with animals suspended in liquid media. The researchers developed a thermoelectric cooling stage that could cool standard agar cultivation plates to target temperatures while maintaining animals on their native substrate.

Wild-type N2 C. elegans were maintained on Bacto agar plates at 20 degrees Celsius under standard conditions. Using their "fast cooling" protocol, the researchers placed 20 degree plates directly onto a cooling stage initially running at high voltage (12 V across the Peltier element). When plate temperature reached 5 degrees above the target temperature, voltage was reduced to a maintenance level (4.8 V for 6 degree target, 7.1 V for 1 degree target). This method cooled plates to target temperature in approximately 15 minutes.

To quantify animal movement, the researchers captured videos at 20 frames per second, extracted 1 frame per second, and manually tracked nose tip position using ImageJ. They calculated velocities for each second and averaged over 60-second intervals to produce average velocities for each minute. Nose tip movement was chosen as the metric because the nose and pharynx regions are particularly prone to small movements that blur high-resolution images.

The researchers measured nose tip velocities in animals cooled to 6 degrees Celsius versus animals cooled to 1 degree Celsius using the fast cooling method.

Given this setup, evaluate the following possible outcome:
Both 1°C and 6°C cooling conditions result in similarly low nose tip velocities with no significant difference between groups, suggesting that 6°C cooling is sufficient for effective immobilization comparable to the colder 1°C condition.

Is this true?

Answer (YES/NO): NO